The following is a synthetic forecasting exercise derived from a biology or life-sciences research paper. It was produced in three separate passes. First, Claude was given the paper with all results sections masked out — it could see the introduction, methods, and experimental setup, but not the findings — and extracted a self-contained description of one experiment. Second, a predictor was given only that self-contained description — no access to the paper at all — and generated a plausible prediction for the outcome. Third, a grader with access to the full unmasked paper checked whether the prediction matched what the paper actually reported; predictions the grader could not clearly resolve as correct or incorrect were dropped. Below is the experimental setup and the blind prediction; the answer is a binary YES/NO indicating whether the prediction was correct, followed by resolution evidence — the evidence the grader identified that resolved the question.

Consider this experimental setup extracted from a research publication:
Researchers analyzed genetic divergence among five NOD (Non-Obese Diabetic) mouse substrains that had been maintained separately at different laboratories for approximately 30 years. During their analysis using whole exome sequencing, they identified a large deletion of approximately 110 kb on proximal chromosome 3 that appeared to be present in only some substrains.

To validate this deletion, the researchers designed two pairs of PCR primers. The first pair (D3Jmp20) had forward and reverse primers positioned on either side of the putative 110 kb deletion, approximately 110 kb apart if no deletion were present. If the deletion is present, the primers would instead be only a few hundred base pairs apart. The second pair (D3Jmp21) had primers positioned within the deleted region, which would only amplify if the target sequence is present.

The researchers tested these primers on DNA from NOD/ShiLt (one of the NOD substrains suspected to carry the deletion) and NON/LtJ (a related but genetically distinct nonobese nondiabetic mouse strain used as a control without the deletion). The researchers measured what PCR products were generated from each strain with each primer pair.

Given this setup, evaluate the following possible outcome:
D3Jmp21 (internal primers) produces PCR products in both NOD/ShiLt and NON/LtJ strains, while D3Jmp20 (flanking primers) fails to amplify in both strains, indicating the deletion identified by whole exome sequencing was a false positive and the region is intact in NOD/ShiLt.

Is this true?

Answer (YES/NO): NO